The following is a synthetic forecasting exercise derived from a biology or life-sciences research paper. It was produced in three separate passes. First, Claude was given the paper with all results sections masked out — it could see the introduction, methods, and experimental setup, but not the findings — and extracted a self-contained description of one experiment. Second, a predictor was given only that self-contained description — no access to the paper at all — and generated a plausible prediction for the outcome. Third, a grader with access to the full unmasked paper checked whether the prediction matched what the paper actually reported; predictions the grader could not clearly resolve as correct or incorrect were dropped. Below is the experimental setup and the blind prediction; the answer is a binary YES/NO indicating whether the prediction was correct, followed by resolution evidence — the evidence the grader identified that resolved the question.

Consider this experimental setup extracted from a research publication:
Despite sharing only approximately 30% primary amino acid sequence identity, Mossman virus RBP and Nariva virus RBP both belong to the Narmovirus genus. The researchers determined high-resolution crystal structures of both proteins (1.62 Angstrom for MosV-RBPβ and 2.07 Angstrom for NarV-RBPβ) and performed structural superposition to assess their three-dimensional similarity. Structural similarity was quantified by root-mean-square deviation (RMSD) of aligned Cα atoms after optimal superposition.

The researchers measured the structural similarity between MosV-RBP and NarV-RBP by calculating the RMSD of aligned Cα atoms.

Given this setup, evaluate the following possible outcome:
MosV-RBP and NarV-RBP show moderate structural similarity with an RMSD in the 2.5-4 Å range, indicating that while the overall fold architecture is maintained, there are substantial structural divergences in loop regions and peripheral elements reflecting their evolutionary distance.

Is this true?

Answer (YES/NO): NO